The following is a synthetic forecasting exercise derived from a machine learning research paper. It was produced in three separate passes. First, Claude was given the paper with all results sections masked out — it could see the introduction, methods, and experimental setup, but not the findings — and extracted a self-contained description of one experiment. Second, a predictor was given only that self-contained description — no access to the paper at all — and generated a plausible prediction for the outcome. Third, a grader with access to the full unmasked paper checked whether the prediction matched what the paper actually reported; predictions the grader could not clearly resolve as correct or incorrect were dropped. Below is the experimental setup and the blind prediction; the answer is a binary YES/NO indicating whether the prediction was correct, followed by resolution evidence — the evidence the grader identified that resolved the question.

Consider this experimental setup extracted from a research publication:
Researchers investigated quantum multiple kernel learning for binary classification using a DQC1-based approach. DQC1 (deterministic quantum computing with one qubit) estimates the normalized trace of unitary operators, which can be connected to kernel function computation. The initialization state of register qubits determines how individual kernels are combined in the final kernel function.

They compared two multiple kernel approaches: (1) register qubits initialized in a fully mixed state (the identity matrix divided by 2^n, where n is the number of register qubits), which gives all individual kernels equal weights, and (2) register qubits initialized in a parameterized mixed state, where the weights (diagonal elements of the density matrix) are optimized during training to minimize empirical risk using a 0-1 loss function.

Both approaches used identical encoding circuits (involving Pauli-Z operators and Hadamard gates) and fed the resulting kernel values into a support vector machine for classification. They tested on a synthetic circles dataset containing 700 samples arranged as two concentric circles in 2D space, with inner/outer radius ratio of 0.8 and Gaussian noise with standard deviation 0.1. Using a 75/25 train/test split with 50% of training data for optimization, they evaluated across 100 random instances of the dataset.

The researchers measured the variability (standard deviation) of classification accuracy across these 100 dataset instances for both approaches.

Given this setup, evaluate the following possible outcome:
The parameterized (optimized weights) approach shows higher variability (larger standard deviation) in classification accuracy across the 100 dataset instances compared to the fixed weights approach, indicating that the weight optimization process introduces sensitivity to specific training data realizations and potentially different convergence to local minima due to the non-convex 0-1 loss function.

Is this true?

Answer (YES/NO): NO